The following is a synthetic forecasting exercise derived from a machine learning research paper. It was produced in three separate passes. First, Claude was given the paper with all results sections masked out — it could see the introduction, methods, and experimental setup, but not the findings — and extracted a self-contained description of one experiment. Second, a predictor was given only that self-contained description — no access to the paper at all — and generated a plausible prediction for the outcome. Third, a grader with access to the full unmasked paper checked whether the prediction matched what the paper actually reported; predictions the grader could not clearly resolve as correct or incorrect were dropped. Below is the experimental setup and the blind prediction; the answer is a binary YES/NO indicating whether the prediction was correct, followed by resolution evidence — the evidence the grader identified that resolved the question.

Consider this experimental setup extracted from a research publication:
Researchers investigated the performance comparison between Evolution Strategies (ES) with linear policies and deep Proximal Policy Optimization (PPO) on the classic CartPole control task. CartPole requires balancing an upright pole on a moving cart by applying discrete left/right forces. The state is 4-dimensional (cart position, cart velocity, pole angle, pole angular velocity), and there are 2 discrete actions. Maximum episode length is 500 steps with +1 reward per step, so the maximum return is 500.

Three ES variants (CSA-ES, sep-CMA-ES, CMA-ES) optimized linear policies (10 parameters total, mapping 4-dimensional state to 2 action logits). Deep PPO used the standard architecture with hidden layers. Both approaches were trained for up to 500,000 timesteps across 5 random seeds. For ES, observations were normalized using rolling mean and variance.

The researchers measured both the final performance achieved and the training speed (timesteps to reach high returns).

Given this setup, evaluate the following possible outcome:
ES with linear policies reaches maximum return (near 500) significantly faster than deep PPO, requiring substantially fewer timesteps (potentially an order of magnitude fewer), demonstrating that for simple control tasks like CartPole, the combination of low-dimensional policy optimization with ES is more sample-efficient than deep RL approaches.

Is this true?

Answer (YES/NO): YES